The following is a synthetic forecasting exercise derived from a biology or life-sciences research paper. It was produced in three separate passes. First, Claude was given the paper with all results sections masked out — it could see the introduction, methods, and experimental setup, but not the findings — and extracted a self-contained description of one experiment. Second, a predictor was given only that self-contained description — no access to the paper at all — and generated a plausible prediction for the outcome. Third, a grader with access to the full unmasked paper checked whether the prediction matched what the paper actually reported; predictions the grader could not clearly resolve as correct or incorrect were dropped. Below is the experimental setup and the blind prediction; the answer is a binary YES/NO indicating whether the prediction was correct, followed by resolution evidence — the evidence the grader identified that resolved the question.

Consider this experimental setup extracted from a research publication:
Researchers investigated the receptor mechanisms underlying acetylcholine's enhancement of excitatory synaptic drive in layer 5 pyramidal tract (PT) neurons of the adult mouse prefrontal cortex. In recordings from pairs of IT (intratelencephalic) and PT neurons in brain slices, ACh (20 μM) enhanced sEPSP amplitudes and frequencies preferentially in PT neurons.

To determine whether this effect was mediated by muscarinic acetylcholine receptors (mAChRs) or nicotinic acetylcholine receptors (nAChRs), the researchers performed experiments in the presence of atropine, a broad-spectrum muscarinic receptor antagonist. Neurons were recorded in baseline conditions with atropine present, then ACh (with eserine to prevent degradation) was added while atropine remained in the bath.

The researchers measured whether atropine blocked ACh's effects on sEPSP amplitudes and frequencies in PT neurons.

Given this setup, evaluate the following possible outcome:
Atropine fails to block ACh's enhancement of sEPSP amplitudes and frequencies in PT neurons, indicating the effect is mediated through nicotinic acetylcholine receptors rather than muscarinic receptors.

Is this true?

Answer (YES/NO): NO